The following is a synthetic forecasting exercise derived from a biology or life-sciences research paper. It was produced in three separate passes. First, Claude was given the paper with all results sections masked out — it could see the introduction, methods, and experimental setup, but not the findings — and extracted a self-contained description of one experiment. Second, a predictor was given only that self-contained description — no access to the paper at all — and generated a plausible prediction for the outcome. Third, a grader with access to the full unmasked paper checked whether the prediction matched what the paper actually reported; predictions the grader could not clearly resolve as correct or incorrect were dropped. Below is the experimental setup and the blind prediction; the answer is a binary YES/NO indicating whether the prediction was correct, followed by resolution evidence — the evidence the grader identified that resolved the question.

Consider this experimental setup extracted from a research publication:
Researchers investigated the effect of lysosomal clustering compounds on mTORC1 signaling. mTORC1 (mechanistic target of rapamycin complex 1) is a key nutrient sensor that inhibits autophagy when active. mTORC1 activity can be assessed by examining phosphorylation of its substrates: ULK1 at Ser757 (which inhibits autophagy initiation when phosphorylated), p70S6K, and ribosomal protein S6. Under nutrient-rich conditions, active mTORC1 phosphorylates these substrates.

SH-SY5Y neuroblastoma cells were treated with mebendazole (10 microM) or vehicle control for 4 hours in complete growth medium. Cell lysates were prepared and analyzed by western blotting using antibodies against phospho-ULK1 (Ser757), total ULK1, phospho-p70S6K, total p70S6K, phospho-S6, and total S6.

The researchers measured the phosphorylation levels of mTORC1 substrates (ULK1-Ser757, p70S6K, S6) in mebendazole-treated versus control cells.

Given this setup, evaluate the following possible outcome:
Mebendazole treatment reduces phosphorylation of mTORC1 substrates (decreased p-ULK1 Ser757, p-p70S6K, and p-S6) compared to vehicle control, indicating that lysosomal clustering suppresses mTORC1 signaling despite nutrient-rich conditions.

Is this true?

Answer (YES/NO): NO